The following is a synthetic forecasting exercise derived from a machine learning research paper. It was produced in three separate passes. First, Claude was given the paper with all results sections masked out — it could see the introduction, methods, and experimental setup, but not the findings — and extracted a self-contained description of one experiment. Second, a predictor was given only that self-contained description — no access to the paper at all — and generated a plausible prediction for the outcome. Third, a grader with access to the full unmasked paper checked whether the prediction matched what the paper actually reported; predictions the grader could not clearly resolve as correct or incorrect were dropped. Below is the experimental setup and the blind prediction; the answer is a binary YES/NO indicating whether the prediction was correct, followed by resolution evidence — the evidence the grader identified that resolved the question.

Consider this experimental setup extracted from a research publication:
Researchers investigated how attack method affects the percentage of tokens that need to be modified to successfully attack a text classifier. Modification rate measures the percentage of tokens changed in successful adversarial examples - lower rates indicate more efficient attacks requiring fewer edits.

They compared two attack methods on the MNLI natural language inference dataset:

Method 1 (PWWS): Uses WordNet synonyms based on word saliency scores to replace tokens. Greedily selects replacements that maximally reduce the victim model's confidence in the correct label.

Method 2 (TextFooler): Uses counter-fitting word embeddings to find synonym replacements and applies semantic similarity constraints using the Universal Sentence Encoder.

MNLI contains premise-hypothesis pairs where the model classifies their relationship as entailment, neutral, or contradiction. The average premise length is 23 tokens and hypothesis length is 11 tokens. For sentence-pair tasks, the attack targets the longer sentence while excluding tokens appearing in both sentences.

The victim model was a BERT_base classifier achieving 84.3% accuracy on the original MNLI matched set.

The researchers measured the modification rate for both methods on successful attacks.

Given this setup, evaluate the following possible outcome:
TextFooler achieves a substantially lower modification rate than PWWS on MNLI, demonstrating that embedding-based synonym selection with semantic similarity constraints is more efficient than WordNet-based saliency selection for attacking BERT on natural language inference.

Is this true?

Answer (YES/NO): NO